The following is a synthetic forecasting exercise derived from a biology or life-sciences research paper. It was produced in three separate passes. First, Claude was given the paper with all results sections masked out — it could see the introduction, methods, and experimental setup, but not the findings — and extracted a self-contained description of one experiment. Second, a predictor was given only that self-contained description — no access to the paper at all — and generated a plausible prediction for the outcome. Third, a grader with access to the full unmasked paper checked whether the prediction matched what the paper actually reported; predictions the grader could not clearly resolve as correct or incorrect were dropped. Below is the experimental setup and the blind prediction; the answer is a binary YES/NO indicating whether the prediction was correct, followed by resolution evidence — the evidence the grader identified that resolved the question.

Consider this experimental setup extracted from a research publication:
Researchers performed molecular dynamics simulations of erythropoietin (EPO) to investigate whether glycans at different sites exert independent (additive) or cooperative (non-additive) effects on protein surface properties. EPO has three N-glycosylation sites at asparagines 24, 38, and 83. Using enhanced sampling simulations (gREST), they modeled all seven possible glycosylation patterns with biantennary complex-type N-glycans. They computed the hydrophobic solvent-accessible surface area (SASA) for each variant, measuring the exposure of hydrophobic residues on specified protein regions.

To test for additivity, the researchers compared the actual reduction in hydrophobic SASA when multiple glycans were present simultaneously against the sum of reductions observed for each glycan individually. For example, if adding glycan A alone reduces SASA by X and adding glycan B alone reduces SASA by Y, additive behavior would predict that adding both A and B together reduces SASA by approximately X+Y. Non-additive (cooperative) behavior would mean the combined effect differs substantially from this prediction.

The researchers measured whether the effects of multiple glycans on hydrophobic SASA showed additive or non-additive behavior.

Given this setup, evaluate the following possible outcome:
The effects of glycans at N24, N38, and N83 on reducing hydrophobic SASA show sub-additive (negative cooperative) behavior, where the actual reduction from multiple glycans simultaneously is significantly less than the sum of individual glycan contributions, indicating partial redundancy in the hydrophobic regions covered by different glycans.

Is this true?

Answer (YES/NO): NO